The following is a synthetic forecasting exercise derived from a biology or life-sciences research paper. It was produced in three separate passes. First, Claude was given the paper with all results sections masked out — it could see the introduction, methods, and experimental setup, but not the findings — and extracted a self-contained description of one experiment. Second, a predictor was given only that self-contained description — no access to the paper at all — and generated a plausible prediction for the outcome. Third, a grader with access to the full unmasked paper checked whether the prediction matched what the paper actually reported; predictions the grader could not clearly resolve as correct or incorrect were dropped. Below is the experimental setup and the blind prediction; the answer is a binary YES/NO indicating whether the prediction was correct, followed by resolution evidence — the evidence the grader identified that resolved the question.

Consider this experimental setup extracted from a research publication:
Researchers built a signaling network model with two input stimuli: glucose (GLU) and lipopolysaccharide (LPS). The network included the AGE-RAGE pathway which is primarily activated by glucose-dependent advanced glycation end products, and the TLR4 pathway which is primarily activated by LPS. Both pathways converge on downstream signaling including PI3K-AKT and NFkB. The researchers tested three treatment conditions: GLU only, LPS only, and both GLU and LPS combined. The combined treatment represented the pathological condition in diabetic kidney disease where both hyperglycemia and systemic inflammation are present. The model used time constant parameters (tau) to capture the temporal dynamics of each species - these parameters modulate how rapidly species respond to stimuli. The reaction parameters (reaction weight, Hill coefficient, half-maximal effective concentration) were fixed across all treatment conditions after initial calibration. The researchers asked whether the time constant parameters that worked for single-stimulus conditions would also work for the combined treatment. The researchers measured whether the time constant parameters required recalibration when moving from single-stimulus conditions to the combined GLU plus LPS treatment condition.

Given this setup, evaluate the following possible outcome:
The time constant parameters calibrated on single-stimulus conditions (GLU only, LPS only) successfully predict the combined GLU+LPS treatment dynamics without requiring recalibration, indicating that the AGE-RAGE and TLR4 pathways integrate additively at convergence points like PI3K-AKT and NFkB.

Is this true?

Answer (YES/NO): NO